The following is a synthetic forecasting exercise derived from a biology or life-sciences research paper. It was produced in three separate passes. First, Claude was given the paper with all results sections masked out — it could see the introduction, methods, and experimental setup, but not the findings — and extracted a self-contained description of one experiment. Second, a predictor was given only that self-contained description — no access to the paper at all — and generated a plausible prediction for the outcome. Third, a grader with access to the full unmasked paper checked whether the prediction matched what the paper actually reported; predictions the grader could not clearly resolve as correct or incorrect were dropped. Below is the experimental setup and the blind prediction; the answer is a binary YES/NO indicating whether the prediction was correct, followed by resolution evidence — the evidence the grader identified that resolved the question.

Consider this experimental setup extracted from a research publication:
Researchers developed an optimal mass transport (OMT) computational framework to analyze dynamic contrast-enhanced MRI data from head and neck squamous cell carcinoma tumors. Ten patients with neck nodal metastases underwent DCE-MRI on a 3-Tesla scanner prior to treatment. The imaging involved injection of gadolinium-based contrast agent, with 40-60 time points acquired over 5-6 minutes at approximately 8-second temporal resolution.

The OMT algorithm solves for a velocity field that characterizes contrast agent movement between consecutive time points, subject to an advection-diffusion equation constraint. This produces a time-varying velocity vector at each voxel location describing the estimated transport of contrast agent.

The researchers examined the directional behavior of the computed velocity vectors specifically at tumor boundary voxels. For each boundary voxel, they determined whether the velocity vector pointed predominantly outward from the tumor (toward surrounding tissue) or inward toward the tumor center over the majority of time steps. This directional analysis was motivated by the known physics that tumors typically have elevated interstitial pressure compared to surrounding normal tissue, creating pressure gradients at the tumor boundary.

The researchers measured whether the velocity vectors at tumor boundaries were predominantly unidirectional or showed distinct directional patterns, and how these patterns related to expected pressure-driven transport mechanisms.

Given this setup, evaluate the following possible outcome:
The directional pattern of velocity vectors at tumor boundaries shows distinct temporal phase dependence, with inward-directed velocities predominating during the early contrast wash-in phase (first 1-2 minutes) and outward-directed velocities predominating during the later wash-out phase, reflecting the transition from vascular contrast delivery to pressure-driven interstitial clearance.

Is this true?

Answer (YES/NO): NO